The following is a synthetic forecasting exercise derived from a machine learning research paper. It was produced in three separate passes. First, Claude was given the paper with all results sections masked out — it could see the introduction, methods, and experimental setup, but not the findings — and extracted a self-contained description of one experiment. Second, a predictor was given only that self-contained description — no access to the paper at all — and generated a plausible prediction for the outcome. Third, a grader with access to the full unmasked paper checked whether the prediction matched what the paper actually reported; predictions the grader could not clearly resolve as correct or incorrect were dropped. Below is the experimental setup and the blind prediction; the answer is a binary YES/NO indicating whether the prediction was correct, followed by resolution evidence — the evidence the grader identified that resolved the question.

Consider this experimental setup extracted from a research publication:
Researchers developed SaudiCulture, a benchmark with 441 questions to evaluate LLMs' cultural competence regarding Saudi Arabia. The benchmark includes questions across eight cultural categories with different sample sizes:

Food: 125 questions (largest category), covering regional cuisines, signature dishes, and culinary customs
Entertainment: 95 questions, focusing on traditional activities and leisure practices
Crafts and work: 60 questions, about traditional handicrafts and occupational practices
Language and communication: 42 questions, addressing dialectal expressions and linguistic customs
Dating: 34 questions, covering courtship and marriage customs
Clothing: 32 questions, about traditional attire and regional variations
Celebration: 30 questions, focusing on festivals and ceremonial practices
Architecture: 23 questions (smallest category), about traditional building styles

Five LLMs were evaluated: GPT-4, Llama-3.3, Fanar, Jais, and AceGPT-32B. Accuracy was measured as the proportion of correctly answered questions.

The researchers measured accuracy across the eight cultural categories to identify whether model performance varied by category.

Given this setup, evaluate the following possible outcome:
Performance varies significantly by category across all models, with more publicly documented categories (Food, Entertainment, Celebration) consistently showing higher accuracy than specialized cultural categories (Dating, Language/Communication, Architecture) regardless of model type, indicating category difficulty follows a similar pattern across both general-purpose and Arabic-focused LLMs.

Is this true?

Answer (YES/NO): NO